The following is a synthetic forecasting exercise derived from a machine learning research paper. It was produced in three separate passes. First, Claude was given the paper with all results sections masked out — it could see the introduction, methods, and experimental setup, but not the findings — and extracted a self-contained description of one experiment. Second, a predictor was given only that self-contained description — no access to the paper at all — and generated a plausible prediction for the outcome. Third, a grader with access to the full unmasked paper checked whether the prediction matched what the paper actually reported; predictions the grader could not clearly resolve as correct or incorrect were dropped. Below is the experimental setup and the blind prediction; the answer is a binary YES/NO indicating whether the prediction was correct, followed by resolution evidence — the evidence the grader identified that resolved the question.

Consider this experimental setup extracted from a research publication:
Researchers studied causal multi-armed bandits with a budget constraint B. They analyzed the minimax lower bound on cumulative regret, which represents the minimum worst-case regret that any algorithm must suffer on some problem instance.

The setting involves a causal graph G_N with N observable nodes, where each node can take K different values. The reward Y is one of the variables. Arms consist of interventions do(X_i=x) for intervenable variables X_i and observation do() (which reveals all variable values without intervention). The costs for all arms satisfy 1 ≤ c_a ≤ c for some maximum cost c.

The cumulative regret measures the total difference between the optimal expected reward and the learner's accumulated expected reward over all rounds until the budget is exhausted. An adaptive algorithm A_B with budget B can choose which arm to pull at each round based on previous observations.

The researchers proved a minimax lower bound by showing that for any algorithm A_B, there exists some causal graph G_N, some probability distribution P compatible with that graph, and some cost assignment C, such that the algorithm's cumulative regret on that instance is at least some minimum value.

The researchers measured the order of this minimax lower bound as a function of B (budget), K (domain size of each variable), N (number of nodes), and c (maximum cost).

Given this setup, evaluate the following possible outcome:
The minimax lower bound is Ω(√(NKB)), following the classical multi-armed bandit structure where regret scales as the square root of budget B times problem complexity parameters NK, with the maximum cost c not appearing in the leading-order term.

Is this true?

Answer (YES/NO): NO